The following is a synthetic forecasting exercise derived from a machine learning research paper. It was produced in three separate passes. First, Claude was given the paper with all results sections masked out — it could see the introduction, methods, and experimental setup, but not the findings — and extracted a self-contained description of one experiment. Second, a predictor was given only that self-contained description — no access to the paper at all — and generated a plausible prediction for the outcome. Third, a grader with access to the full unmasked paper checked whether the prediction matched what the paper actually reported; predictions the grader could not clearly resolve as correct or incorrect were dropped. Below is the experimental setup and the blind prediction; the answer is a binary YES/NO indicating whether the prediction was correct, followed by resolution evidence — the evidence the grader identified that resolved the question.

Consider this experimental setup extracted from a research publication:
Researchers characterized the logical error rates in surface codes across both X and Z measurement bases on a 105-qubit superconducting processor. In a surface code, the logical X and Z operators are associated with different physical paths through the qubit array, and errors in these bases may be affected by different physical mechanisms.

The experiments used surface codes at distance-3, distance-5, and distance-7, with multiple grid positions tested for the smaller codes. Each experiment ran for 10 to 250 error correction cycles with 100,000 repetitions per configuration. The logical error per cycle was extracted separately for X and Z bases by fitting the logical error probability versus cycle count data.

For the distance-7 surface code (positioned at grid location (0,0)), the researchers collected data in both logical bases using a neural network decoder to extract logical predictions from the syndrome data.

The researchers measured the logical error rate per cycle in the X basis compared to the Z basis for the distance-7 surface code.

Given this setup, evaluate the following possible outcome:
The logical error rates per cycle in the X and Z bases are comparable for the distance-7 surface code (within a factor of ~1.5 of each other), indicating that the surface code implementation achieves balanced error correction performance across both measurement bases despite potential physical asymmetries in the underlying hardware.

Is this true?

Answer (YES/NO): YES